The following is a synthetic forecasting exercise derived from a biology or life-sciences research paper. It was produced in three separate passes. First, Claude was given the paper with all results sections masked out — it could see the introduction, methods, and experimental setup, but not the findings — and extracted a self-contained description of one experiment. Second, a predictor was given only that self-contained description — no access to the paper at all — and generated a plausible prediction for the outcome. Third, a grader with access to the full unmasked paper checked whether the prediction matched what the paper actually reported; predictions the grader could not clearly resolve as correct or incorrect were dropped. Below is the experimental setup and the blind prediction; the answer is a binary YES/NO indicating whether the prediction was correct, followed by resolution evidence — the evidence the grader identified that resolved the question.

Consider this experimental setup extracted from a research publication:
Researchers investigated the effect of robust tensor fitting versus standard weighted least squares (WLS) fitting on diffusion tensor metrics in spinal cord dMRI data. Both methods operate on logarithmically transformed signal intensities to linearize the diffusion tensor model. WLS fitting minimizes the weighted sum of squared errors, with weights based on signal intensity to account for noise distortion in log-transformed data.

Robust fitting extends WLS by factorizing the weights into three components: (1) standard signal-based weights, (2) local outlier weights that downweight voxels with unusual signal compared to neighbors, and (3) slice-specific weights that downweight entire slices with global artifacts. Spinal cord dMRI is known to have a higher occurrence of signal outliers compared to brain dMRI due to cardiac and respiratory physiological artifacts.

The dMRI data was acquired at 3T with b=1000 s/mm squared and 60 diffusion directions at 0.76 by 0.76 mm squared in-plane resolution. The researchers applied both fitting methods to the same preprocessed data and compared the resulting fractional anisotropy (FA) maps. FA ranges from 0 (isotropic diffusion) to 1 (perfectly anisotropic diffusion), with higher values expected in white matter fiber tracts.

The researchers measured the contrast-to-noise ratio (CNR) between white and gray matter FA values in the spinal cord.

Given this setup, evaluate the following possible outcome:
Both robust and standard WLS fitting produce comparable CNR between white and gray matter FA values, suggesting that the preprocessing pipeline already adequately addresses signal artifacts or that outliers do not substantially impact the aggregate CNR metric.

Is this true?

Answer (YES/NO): NO